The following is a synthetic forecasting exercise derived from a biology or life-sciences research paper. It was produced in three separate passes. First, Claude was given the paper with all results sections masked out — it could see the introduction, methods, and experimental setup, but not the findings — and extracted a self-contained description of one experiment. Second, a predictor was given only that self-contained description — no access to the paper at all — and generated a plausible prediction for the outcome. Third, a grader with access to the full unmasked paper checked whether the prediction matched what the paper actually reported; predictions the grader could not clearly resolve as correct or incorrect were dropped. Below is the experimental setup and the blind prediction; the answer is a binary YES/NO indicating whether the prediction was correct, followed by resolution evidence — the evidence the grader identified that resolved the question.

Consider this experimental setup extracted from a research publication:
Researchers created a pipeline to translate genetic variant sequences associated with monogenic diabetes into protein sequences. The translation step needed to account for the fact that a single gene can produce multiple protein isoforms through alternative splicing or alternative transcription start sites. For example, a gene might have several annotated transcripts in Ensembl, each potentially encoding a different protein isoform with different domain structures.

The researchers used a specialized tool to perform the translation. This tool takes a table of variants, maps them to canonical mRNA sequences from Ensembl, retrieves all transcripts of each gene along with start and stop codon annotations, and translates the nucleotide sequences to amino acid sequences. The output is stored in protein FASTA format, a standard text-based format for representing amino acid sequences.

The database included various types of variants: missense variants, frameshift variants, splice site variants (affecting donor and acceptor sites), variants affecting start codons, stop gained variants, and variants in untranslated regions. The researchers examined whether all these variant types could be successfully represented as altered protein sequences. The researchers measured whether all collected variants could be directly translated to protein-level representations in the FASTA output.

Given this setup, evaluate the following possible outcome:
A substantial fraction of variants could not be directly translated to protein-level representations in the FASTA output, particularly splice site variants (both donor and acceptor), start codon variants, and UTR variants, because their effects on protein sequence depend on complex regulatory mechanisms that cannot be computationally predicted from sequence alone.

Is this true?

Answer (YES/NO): NO